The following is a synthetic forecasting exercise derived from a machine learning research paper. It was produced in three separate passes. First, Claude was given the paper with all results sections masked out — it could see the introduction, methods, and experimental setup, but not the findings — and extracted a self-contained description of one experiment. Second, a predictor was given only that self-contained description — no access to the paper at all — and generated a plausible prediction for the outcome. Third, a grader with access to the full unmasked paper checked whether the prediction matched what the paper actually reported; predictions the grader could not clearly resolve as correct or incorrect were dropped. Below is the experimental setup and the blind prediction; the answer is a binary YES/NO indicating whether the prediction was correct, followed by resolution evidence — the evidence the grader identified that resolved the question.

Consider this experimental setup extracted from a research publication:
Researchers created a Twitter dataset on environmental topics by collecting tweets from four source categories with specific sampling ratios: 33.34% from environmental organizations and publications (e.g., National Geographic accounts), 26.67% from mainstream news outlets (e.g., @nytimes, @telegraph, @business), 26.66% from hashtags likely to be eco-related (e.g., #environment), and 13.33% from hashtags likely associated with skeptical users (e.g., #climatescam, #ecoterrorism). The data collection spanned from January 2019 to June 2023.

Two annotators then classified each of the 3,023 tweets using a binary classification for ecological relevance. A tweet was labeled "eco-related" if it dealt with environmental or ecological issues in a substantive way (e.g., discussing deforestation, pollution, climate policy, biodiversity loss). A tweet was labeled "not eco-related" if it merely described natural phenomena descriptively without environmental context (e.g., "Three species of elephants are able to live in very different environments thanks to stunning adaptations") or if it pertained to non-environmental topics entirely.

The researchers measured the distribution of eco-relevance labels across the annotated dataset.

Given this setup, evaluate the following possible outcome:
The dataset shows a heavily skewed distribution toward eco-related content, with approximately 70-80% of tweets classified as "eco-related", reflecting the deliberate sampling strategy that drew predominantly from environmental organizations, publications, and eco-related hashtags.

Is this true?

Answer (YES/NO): NO